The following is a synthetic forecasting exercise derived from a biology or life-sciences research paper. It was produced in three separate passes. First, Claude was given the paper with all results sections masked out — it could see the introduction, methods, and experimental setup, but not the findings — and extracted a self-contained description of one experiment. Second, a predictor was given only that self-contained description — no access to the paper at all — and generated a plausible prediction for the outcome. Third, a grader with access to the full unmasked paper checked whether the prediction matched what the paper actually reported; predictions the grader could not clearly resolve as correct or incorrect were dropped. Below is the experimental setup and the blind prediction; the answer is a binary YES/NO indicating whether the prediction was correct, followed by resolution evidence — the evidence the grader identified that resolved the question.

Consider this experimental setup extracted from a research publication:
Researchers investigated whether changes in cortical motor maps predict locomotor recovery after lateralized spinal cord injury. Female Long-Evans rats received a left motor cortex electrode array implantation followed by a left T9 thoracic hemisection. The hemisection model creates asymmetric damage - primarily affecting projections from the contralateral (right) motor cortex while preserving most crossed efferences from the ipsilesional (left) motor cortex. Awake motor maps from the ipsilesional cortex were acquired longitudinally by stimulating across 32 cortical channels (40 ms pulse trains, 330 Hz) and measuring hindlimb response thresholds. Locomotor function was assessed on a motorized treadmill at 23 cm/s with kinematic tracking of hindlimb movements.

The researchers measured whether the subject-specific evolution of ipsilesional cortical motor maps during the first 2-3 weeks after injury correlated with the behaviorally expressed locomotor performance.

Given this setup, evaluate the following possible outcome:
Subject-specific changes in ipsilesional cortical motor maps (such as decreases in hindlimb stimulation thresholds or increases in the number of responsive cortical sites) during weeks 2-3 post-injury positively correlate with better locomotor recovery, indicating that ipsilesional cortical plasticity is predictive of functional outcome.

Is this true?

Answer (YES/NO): NO